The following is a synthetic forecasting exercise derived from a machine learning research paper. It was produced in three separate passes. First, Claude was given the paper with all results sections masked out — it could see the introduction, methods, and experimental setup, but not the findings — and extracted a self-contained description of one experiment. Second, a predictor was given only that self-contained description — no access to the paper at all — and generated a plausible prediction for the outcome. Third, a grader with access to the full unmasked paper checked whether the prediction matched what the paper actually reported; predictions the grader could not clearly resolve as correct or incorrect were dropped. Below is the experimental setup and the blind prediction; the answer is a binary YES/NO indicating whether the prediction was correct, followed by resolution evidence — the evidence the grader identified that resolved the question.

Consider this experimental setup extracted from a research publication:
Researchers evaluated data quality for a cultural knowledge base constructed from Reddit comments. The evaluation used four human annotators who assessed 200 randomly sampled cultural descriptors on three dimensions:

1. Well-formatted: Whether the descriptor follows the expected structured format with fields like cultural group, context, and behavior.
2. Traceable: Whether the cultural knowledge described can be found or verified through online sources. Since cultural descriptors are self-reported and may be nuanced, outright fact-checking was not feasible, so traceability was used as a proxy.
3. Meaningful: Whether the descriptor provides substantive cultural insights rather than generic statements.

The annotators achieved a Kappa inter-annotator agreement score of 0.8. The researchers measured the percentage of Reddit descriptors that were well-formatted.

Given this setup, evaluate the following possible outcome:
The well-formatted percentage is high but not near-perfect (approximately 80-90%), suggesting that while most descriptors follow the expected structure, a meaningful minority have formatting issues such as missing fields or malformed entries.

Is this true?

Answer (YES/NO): NO